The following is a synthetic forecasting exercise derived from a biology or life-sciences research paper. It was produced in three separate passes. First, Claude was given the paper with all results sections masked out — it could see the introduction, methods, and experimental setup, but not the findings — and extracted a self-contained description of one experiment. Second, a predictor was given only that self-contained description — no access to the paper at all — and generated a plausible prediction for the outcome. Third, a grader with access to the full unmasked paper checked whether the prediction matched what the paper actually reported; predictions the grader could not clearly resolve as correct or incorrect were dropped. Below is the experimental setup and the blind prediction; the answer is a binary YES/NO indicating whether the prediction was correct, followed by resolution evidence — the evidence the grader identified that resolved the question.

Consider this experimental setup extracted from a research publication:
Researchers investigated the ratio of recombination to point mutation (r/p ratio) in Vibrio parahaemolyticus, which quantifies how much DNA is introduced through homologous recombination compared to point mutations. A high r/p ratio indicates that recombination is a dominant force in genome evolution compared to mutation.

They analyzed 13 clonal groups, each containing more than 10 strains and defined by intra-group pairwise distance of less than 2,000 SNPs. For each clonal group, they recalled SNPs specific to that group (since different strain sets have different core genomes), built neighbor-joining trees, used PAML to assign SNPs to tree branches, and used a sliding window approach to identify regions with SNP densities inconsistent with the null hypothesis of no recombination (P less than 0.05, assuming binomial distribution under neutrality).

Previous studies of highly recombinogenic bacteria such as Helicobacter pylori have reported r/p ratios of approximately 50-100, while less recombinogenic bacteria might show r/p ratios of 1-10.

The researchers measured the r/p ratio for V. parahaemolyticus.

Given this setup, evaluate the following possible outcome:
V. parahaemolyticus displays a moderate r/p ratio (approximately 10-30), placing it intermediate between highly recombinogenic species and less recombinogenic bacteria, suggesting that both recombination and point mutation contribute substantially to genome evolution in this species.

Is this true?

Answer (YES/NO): NO